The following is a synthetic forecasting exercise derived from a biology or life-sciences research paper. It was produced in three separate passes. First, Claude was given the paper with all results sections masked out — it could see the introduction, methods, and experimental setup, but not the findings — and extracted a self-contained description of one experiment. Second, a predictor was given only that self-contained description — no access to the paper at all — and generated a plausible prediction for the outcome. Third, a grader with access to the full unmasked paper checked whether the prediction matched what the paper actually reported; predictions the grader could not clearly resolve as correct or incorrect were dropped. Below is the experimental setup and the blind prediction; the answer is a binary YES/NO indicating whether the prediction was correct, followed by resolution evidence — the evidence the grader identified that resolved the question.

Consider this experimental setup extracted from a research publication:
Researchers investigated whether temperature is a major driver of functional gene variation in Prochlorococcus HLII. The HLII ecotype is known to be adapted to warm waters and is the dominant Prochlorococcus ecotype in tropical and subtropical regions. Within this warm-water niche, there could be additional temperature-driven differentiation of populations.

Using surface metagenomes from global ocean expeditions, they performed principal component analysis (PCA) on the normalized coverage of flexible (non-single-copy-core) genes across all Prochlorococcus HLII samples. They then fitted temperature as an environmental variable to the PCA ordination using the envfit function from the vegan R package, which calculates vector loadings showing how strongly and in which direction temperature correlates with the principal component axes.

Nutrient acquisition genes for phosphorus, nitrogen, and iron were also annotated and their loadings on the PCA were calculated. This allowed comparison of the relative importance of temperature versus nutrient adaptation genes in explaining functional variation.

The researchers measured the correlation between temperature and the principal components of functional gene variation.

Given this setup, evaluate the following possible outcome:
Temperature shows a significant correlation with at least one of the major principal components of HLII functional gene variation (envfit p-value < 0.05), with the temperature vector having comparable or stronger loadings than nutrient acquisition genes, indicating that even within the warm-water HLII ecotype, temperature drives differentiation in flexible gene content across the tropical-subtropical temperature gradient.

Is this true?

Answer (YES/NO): YES